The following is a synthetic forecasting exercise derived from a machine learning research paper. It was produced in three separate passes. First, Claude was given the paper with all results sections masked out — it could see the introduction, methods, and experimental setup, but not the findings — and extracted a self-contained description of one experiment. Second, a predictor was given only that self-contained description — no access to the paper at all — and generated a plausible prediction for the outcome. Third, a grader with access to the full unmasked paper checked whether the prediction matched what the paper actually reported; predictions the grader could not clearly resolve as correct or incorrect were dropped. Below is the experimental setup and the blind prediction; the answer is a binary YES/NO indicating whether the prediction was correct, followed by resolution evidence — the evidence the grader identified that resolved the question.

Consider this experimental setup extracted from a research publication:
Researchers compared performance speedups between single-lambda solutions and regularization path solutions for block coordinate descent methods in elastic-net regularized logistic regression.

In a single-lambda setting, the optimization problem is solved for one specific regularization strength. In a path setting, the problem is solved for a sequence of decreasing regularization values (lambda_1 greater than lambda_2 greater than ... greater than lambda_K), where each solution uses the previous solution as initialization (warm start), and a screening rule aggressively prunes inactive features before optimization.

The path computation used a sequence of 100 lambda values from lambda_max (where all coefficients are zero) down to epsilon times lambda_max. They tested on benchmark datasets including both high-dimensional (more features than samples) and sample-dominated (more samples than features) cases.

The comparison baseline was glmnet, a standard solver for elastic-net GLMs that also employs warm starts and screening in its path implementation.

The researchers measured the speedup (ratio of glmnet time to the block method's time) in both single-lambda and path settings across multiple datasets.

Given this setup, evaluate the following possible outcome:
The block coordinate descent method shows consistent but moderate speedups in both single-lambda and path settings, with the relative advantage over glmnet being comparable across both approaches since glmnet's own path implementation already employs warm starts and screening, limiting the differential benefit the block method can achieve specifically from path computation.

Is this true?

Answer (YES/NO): NO